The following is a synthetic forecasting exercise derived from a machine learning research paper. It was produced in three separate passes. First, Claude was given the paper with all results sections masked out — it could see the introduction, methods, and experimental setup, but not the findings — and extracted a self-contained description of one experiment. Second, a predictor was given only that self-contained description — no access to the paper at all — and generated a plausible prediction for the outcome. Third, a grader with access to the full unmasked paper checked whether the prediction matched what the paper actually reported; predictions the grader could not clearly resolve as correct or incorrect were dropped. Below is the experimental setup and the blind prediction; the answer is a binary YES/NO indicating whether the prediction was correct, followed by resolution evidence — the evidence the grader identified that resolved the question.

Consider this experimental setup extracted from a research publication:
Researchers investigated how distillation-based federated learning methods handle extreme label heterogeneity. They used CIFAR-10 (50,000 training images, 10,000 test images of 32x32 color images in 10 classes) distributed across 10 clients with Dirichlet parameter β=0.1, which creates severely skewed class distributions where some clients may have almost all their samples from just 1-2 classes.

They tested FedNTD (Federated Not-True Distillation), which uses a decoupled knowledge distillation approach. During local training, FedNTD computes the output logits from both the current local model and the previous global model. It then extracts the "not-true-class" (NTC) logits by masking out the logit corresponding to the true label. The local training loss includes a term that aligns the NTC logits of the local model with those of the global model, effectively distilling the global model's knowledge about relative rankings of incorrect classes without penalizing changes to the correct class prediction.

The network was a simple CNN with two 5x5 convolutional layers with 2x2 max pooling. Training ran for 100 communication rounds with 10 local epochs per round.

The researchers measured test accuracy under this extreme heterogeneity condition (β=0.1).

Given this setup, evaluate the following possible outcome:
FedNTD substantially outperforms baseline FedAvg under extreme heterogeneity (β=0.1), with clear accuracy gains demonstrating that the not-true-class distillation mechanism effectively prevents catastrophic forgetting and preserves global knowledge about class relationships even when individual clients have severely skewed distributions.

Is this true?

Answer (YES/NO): NO